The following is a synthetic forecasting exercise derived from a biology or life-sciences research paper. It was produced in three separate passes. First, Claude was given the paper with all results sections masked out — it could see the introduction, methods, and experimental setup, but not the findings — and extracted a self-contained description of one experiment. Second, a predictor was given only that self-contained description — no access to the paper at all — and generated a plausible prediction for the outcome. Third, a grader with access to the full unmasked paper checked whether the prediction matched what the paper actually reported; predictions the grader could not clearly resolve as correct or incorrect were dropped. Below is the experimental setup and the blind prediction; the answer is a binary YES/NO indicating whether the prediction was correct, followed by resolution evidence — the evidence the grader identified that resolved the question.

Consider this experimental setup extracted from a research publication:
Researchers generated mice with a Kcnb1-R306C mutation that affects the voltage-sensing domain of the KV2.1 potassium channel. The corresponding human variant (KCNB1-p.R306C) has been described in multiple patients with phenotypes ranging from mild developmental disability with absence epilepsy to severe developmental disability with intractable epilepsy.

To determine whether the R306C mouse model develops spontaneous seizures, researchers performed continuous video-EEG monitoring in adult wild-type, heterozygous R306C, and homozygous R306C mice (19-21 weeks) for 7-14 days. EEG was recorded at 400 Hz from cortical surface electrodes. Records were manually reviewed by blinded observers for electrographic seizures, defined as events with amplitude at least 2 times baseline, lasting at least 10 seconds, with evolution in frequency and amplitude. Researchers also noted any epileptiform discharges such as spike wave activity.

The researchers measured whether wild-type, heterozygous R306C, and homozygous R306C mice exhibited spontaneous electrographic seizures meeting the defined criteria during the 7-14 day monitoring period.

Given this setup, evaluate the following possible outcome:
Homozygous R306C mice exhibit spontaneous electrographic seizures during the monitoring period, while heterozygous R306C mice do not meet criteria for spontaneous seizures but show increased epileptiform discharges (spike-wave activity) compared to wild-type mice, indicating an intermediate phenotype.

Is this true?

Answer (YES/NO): NO